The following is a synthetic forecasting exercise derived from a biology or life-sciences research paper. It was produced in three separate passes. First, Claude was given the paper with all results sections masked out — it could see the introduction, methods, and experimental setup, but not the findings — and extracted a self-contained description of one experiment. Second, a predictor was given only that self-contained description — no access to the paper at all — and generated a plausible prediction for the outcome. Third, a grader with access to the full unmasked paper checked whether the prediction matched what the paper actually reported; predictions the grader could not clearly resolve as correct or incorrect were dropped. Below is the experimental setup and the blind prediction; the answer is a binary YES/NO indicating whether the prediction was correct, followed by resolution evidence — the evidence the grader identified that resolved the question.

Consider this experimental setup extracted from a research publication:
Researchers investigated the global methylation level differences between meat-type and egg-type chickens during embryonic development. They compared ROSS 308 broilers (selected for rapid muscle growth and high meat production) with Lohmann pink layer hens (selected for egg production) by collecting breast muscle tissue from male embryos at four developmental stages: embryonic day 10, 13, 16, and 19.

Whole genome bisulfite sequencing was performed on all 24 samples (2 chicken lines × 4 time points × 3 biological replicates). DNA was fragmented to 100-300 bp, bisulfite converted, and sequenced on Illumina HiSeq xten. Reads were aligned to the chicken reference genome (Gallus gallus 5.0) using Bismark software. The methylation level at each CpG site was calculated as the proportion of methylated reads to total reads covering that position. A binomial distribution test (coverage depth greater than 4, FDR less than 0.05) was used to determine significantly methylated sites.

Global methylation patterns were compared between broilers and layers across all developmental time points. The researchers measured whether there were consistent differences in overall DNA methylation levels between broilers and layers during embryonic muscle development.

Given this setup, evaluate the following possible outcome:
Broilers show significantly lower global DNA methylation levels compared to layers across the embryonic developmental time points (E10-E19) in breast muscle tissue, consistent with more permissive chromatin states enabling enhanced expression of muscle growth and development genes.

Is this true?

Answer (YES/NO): YES